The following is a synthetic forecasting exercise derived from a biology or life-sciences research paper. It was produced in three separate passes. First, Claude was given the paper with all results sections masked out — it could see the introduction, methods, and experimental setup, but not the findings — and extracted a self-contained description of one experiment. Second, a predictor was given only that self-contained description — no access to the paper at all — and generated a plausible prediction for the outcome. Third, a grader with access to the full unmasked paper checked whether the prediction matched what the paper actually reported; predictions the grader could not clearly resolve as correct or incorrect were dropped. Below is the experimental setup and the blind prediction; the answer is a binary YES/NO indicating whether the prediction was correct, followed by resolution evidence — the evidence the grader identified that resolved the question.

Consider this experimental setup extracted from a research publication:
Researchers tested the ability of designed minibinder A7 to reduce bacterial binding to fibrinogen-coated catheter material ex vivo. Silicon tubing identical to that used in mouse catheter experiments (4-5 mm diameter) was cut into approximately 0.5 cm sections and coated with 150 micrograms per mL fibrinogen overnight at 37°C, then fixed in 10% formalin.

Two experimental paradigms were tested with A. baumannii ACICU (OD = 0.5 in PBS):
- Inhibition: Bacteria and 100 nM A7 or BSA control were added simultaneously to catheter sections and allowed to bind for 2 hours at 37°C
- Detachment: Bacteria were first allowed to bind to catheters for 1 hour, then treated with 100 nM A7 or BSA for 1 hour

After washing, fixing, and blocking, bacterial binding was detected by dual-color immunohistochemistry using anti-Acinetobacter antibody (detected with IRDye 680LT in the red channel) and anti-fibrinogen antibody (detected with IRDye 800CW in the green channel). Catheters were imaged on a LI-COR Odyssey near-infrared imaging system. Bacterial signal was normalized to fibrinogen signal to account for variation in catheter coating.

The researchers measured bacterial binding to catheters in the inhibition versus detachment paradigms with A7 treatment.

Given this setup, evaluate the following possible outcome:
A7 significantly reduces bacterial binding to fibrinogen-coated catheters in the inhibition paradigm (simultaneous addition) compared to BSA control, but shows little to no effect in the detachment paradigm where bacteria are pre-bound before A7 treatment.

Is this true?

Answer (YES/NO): NO